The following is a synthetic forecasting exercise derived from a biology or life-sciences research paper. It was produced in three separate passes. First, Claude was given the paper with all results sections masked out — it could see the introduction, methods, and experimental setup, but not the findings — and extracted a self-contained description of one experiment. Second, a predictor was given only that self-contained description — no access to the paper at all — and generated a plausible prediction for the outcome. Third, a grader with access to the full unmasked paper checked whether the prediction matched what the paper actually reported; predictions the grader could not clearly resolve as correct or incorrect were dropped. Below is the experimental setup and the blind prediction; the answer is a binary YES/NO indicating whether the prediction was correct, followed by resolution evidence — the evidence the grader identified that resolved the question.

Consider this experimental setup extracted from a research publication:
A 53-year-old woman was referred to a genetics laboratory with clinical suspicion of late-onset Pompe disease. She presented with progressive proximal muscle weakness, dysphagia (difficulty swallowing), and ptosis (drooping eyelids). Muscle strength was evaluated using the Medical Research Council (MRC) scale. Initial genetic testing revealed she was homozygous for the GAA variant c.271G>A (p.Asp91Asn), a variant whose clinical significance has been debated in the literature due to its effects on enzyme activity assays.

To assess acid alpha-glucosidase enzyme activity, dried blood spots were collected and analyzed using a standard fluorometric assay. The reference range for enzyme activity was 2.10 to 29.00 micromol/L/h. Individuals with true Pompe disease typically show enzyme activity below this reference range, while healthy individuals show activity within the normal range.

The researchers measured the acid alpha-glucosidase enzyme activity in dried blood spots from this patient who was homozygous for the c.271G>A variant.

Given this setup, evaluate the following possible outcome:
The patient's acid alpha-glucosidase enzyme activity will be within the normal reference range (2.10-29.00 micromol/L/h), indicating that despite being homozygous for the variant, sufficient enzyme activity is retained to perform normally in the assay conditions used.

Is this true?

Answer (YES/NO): NO